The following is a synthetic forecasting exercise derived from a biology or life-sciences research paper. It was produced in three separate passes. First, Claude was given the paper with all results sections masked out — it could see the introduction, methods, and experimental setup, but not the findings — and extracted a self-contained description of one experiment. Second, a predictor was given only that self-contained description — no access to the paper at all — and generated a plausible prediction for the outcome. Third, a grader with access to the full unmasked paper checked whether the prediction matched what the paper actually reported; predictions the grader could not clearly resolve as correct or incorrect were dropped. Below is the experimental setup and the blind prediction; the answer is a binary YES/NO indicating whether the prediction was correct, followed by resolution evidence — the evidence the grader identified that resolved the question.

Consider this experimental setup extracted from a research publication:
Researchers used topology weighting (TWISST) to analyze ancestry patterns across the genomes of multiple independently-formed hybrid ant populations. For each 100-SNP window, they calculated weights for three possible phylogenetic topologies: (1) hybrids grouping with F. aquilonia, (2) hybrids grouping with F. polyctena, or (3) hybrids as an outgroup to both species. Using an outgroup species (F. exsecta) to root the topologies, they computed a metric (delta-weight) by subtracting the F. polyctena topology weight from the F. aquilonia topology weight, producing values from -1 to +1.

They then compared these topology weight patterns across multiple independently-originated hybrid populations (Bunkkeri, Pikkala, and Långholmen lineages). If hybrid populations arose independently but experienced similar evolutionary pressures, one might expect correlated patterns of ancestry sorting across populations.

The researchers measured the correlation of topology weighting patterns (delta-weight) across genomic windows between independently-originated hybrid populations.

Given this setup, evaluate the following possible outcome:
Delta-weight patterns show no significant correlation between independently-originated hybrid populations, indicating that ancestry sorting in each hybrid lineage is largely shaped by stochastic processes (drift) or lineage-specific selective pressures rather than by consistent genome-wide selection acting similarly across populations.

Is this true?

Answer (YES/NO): NO